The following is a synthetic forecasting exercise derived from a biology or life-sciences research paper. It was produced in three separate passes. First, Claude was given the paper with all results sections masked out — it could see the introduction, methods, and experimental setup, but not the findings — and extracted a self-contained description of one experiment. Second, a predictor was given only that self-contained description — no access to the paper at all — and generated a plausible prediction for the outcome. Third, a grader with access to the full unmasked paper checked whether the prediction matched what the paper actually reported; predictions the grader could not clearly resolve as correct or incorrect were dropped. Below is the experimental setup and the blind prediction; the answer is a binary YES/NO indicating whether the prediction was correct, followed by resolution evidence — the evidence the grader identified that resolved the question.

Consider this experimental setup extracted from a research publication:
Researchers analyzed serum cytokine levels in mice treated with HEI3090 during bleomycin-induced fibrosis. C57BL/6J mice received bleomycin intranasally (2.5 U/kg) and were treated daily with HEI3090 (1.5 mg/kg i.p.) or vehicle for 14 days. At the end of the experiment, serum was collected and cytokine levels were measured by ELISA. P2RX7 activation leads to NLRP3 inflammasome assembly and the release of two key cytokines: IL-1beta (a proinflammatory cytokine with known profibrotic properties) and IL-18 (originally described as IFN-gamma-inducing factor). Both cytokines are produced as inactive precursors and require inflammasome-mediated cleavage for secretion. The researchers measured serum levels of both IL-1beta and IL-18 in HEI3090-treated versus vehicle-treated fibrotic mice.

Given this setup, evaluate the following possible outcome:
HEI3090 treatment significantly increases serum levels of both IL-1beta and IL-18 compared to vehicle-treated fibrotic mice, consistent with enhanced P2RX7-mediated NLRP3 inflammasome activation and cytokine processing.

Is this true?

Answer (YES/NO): NO